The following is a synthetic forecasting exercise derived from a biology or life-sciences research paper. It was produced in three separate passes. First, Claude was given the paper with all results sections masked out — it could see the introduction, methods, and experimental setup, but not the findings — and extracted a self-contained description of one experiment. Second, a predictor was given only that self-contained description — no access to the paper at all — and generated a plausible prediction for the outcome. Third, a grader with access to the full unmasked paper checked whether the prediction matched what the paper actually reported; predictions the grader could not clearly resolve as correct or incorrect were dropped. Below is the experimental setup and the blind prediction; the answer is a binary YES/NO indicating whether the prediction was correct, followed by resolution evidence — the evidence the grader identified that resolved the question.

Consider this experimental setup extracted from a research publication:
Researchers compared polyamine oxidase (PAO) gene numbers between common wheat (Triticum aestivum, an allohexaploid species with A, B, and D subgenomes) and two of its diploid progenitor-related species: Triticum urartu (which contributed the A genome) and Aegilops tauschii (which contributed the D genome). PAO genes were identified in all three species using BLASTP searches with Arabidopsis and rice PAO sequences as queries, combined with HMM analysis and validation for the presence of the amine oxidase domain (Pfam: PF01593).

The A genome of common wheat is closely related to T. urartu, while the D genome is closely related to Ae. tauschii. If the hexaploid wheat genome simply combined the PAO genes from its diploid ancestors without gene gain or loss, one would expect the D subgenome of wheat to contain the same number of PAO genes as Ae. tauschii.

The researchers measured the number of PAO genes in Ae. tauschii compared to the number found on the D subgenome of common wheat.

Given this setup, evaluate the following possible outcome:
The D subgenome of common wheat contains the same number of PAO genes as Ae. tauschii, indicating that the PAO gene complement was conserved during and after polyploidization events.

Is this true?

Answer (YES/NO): NO